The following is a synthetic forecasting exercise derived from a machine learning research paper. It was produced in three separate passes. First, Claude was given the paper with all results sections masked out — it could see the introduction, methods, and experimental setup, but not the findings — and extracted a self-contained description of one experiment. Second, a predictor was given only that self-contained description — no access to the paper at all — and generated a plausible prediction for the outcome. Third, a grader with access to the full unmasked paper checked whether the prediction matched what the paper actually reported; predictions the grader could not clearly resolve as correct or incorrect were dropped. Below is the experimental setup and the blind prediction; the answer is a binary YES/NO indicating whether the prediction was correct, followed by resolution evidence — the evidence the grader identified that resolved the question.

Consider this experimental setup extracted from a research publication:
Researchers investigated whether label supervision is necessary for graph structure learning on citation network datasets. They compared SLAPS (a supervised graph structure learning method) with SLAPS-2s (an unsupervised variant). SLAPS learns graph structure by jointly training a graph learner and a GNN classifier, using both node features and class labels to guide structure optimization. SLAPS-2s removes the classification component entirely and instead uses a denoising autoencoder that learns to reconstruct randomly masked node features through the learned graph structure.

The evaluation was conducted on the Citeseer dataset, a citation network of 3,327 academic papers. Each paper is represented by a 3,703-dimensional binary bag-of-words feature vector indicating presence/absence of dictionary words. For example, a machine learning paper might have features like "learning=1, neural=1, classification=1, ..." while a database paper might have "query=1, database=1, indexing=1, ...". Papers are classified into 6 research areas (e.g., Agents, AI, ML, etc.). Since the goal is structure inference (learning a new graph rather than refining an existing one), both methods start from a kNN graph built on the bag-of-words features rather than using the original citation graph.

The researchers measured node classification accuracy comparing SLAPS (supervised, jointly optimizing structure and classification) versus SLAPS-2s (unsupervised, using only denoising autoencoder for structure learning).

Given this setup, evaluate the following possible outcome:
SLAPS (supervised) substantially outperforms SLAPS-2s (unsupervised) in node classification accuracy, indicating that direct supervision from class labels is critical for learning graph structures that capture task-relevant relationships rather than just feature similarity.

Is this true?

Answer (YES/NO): NO